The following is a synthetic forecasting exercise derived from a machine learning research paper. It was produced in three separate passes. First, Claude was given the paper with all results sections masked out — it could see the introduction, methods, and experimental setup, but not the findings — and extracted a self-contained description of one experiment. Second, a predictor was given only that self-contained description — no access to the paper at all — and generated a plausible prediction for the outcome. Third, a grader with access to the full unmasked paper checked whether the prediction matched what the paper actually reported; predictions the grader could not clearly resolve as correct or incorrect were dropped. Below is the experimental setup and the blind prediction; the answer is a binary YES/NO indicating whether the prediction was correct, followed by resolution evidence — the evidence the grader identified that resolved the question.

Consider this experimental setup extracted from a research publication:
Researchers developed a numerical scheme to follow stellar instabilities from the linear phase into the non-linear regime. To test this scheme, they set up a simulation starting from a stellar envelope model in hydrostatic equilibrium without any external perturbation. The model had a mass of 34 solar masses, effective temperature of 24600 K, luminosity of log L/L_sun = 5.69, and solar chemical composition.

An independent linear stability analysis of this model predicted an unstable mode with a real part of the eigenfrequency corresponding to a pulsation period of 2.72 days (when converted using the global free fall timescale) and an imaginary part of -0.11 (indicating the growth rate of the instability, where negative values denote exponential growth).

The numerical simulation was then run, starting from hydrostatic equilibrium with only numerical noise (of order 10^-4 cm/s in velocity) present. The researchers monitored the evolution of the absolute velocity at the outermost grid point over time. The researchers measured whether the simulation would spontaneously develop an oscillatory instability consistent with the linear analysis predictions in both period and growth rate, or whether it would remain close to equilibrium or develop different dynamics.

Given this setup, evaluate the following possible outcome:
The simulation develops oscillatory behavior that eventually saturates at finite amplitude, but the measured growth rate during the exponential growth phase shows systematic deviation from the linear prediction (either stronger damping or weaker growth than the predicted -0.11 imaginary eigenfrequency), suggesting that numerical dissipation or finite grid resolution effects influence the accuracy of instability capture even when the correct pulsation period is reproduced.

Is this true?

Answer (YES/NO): NO